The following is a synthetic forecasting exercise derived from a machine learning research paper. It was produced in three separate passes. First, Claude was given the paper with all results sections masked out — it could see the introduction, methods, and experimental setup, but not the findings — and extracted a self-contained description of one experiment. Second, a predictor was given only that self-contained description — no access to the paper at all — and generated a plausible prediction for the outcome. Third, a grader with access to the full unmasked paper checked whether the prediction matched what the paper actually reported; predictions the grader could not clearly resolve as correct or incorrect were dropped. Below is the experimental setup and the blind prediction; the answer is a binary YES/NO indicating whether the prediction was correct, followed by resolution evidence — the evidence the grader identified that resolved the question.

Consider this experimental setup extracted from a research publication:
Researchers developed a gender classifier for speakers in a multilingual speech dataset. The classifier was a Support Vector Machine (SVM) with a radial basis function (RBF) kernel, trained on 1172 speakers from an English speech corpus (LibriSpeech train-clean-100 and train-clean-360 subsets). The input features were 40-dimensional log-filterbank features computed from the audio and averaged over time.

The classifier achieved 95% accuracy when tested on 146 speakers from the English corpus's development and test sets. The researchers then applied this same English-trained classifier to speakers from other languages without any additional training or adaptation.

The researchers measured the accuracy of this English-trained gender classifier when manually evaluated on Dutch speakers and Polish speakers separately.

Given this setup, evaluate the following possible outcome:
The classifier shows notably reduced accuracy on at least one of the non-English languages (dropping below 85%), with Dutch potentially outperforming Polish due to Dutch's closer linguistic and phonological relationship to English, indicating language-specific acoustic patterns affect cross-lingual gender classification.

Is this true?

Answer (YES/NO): NO